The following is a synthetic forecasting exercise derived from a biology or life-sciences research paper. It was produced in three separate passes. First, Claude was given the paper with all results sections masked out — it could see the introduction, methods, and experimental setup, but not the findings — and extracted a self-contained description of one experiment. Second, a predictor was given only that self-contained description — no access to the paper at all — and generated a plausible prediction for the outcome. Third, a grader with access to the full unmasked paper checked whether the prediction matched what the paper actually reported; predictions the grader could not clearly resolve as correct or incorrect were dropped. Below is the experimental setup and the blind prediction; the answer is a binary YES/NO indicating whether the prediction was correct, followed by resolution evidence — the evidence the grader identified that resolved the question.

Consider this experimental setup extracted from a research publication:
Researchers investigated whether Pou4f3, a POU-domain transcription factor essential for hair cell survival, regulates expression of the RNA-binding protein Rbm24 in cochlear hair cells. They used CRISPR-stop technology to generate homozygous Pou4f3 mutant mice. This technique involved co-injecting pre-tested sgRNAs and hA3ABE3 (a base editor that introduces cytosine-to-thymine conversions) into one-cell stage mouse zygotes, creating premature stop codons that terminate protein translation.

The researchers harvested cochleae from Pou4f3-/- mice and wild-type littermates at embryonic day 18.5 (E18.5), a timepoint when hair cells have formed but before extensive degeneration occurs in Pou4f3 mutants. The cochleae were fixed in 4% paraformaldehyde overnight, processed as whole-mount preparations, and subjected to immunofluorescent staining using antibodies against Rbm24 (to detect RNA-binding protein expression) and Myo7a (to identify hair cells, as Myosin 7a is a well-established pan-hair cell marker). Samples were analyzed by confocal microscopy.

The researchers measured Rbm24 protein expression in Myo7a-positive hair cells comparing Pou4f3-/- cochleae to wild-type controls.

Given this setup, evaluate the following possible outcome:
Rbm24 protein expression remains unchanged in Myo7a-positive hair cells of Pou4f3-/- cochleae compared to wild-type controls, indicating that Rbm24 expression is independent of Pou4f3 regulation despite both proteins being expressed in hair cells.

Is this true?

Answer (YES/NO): NO